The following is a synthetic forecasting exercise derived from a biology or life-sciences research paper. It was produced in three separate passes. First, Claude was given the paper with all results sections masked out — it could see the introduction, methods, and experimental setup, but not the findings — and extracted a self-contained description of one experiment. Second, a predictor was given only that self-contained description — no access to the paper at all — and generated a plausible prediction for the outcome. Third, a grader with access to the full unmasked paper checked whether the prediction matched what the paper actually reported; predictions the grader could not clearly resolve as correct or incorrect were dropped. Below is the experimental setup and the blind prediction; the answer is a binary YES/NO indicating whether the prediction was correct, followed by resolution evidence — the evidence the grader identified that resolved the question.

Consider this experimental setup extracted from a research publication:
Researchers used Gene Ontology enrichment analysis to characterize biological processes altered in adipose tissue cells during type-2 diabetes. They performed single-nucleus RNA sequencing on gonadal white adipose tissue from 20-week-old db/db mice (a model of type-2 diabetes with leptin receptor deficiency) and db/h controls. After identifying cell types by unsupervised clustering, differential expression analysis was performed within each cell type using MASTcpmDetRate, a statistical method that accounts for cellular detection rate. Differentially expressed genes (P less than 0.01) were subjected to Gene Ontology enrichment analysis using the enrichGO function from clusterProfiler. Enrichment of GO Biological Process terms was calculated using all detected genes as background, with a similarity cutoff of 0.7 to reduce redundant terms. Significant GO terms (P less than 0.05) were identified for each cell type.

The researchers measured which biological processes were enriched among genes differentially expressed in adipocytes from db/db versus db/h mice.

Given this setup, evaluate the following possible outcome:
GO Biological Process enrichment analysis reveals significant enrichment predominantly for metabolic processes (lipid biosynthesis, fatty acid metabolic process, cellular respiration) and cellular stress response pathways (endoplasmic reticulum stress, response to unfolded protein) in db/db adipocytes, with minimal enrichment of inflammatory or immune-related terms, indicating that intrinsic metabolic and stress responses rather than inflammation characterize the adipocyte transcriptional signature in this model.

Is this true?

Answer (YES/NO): NO